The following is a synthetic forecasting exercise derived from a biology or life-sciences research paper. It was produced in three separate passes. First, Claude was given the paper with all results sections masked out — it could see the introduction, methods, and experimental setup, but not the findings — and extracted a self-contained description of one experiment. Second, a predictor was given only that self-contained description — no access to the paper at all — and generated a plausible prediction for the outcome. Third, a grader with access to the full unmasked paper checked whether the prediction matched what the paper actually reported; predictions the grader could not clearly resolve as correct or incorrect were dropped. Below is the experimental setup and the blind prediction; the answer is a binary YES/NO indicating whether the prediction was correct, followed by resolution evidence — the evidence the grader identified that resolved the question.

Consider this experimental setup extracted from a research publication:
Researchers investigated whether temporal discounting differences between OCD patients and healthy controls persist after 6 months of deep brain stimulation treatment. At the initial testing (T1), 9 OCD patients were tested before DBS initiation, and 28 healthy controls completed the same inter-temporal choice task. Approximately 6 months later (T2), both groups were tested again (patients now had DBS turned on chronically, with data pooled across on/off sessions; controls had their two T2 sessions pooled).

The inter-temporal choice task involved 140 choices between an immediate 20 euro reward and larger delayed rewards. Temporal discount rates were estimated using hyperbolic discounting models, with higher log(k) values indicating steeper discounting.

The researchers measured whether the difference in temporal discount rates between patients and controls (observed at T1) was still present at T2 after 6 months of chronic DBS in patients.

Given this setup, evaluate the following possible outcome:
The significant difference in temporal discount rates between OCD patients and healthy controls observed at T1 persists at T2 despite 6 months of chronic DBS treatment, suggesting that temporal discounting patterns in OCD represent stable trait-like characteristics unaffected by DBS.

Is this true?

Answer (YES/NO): NO